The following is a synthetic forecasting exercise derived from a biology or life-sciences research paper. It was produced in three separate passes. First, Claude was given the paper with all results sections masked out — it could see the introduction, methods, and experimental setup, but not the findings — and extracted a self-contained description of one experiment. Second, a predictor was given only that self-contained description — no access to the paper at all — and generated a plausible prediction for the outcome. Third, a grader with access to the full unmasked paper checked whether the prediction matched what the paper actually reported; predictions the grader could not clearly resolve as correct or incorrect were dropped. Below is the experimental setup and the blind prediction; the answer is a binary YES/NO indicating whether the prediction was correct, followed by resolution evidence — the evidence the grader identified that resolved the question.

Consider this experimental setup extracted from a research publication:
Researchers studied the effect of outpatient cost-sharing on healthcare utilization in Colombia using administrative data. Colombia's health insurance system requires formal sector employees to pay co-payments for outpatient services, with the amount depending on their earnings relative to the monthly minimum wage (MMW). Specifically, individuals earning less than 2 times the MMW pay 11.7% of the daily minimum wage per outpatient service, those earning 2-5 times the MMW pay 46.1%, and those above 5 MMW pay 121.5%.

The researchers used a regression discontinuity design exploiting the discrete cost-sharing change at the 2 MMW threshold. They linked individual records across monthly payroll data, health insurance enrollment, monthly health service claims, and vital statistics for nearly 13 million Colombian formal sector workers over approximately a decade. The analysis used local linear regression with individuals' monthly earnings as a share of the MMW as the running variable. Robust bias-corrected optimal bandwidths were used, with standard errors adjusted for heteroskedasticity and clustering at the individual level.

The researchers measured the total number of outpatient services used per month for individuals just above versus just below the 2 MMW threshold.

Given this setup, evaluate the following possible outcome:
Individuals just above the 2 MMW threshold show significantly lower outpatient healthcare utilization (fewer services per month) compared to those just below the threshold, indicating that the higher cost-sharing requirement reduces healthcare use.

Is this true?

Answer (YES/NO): YES